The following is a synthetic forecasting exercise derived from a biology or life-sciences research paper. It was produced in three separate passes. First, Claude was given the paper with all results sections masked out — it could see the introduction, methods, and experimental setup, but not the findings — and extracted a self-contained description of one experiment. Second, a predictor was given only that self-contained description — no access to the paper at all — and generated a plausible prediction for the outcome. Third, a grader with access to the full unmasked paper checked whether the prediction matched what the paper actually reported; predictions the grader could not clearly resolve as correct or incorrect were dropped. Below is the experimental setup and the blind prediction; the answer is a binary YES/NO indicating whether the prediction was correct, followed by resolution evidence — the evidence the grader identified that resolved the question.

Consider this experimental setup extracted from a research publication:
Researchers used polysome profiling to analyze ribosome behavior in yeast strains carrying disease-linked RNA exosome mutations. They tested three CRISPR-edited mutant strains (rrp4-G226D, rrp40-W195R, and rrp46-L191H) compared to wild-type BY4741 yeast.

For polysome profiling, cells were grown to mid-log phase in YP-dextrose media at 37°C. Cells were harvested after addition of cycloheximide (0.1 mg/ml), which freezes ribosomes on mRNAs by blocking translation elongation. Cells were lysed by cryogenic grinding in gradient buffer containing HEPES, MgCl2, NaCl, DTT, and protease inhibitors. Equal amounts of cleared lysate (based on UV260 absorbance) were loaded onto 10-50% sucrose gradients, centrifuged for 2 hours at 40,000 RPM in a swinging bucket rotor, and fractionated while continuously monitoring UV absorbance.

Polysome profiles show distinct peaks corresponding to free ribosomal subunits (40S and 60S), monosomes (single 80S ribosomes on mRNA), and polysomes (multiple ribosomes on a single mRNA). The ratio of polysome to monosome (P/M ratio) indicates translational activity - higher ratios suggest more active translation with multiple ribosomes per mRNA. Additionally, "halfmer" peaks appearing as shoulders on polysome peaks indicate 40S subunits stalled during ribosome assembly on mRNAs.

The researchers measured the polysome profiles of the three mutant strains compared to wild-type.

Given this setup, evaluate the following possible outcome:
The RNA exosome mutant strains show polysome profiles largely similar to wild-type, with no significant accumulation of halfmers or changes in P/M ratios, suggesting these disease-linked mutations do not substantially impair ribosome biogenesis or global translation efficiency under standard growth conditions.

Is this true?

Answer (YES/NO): NO